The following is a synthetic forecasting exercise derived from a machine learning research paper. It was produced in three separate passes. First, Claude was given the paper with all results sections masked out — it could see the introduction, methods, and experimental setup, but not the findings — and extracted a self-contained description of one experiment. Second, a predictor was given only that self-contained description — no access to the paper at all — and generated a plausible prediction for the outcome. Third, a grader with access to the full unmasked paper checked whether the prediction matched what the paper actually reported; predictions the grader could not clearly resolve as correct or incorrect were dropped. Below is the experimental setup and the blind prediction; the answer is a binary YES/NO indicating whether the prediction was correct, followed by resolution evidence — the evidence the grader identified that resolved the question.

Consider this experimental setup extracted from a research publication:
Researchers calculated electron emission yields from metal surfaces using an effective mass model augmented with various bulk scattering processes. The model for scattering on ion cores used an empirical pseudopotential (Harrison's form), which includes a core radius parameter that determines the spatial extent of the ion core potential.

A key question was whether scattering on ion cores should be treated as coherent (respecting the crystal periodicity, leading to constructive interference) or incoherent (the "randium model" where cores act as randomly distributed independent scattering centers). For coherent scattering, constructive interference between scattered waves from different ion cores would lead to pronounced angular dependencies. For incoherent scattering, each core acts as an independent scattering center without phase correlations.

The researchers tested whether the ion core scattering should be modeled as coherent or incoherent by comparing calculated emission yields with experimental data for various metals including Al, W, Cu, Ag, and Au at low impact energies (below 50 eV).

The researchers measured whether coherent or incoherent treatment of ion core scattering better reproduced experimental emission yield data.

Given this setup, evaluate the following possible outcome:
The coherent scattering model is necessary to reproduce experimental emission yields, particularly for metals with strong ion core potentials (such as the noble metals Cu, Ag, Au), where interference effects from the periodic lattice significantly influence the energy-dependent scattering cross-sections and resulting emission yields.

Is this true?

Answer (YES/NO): NO